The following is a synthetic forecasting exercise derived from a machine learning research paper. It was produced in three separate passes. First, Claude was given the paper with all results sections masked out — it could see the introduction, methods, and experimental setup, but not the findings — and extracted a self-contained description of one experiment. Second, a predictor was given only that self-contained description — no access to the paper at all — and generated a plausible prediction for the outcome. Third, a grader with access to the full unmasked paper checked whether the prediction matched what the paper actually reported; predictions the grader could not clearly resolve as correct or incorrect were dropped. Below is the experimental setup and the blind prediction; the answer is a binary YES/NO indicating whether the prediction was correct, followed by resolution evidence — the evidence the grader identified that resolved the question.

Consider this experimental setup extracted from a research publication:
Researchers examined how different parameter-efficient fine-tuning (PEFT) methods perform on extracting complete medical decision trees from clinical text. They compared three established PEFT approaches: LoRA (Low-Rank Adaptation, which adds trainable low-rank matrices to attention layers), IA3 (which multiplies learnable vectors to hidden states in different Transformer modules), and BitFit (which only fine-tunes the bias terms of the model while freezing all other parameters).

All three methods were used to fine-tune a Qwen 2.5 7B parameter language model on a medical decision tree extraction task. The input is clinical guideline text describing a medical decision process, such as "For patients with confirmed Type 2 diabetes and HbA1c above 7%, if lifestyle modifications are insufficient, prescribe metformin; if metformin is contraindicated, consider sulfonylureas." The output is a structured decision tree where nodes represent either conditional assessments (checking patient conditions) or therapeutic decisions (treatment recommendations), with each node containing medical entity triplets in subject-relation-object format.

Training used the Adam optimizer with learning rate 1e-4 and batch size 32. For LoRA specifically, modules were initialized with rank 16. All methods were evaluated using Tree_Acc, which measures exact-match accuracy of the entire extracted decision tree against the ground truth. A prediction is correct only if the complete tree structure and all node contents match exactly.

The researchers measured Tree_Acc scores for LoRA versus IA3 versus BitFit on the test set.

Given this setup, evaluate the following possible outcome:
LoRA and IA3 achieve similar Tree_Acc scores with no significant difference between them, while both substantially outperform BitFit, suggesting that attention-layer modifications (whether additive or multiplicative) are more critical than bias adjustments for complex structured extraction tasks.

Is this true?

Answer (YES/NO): NO